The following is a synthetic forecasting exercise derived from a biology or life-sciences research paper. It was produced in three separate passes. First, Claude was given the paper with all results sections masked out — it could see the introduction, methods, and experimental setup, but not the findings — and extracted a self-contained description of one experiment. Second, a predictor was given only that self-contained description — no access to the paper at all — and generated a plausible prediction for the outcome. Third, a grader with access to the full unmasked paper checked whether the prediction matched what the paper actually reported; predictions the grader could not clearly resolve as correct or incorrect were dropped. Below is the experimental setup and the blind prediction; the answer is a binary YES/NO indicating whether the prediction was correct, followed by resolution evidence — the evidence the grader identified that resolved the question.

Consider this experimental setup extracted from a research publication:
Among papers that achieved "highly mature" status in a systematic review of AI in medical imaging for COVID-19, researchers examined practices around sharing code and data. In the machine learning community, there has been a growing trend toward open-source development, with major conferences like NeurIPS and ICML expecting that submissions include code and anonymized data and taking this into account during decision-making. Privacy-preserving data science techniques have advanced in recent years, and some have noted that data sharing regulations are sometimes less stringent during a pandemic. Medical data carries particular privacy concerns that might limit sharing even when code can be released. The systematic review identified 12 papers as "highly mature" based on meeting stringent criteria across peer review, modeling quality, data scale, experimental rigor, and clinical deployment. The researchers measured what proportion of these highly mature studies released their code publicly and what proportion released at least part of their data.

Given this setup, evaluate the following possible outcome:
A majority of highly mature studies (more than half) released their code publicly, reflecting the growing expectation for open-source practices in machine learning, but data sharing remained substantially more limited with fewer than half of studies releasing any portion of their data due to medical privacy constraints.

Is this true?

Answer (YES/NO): YES